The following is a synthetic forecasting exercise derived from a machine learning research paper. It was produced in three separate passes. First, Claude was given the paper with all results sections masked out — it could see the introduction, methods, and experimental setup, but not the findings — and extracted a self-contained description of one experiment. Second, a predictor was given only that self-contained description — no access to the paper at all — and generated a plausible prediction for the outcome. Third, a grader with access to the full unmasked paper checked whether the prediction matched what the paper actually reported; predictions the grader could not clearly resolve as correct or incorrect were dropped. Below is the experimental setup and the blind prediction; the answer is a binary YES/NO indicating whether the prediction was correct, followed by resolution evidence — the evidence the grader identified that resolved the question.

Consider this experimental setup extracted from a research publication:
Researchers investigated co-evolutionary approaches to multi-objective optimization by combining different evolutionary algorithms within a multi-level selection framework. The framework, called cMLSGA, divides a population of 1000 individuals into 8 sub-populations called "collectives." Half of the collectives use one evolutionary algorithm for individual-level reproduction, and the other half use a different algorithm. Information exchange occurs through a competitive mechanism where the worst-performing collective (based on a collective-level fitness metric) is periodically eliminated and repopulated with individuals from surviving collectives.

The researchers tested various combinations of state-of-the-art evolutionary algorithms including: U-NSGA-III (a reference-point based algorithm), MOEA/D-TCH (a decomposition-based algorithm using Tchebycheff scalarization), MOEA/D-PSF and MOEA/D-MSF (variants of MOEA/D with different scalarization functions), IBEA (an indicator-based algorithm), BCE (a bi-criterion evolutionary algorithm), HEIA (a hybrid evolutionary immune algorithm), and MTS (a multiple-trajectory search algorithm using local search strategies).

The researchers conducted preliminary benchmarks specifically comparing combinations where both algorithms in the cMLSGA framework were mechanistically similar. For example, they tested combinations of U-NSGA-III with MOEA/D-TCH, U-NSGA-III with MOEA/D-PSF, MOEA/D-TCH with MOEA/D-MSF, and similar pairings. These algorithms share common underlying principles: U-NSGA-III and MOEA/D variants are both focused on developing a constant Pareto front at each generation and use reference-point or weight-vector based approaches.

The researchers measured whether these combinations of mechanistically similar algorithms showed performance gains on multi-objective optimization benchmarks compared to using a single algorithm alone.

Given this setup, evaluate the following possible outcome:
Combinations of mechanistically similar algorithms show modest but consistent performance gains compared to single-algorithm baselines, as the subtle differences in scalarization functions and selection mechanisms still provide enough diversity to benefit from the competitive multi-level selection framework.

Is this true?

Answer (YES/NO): NO